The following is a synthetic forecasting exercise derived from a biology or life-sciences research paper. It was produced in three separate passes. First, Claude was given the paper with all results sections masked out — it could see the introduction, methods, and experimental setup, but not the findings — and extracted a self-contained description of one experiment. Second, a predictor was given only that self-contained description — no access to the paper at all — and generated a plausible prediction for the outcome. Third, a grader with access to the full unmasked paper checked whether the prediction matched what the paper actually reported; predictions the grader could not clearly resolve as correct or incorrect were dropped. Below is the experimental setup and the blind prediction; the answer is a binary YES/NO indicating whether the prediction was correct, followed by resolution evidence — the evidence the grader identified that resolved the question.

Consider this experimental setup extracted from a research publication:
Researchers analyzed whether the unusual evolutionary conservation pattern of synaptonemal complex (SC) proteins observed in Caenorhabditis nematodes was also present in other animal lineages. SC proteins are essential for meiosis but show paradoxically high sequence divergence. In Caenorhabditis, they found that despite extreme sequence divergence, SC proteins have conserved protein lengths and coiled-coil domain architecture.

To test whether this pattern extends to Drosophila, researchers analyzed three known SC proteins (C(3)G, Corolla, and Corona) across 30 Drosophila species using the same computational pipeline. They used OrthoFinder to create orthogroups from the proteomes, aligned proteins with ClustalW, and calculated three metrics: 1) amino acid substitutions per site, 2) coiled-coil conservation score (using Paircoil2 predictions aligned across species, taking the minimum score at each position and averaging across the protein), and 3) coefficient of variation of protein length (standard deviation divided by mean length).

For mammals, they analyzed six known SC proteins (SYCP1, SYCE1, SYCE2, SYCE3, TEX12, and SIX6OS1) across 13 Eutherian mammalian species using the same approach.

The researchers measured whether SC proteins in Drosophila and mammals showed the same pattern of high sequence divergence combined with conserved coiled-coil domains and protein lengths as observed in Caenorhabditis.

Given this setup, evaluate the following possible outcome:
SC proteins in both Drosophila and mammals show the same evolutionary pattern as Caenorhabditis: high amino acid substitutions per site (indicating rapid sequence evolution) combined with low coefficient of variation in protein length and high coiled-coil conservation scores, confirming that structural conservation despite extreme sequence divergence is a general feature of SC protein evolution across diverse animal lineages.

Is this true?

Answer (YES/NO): NO